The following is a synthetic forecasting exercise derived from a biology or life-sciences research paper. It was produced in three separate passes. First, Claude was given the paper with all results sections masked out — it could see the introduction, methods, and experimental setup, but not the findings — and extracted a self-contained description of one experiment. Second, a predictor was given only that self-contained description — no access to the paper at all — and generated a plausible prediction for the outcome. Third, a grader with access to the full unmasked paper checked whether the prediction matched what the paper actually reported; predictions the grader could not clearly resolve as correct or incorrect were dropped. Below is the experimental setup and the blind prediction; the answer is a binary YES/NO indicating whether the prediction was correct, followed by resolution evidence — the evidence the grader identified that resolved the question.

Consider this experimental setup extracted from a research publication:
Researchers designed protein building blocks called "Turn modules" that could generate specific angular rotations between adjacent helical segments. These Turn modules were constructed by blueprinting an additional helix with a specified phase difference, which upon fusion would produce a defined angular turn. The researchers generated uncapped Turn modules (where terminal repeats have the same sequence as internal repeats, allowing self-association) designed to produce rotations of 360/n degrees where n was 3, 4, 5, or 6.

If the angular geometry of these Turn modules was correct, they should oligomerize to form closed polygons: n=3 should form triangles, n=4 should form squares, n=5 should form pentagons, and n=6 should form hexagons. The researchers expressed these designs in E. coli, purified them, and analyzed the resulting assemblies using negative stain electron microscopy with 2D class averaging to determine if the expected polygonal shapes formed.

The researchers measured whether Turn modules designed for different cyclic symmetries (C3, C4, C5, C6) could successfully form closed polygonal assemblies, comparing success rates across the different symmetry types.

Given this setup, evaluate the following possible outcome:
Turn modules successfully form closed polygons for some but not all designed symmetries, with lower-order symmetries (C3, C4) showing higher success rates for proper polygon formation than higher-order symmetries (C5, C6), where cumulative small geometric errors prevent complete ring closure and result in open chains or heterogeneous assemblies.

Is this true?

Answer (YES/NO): NO